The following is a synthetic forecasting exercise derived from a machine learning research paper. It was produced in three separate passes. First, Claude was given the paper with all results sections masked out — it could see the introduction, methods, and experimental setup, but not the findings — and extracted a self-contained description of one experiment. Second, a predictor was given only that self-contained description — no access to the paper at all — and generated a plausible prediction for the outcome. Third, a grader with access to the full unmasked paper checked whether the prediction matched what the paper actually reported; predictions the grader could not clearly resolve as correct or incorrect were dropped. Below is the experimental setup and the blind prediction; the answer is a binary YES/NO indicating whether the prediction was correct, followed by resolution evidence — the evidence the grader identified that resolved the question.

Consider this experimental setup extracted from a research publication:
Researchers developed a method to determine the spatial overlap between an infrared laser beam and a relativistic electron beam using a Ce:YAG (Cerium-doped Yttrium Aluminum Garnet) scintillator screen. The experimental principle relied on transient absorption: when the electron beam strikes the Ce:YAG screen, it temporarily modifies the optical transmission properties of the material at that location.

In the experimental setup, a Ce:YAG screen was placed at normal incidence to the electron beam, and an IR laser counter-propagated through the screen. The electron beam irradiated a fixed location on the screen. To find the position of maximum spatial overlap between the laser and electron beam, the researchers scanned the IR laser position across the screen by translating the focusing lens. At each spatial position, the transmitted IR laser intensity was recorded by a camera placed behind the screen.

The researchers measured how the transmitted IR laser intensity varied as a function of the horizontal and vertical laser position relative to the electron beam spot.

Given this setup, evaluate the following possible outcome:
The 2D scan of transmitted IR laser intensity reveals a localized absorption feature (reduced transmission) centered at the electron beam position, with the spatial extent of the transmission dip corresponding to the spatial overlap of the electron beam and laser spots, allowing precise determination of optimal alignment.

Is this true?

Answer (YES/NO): YES